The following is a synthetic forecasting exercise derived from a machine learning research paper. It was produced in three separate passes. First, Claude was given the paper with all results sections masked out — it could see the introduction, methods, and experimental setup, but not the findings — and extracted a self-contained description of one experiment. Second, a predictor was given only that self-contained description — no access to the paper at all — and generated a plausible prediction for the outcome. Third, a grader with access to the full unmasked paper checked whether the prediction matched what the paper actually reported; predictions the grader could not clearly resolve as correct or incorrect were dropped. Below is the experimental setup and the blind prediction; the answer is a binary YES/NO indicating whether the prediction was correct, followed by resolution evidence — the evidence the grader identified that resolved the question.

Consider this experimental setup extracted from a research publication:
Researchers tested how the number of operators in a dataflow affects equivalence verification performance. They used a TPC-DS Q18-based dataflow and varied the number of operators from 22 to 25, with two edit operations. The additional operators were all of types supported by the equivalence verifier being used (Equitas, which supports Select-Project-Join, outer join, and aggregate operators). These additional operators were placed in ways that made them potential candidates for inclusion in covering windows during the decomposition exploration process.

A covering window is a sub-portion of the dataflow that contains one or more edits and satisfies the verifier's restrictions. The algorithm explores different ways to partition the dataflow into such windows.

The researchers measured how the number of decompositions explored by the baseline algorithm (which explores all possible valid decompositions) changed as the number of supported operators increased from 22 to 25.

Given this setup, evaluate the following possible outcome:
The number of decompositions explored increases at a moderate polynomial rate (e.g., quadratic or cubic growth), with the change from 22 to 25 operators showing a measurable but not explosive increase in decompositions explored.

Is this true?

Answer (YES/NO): NO